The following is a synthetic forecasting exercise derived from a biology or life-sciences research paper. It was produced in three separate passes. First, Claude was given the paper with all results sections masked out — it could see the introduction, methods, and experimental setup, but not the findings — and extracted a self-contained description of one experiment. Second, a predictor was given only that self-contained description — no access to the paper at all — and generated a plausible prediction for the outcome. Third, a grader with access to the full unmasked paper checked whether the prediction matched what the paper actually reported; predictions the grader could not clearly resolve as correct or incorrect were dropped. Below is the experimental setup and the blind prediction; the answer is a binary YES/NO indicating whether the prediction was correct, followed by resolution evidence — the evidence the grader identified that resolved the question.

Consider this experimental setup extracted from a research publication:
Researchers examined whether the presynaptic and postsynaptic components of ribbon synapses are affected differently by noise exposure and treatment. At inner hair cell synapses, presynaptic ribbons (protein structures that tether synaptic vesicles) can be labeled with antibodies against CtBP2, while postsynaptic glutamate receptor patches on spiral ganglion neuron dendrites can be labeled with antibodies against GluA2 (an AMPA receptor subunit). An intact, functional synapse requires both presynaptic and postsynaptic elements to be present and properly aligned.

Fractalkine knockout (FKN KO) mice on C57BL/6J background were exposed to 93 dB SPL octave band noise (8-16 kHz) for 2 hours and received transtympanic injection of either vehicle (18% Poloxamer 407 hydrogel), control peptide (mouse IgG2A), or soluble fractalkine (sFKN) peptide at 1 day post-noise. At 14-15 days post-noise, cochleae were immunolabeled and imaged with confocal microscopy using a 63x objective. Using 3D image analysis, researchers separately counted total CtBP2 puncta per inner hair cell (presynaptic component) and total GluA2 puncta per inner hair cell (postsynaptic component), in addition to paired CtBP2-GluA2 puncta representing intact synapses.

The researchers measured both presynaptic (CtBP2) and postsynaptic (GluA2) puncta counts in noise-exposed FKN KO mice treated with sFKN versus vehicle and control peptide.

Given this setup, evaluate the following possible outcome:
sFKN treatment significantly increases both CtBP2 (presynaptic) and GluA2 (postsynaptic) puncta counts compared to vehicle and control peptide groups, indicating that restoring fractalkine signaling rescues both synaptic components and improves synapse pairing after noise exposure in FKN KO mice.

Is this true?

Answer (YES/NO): NO